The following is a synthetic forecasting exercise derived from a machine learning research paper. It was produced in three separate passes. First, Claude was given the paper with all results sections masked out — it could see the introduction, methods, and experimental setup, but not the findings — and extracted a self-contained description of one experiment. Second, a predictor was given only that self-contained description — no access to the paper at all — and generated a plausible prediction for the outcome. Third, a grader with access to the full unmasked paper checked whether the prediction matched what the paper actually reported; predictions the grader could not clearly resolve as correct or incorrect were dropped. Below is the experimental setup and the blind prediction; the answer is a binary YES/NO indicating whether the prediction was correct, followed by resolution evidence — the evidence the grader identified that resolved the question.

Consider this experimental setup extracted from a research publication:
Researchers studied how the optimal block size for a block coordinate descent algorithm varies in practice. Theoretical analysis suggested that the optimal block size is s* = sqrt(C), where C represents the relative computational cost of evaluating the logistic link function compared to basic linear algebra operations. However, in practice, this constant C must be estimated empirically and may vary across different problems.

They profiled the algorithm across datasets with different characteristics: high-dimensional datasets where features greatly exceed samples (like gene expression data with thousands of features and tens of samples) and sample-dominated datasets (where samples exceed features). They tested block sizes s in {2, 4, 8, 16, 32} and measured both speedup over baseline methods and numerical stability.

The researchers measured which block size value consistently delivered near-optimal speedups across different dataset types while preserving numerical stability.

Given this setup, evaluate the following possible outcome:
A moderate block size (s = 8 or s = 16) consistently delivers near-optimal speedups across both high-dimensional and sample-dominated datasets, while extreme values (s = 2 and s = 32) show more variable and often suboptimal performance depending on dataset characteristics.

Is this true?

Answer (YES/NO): NO